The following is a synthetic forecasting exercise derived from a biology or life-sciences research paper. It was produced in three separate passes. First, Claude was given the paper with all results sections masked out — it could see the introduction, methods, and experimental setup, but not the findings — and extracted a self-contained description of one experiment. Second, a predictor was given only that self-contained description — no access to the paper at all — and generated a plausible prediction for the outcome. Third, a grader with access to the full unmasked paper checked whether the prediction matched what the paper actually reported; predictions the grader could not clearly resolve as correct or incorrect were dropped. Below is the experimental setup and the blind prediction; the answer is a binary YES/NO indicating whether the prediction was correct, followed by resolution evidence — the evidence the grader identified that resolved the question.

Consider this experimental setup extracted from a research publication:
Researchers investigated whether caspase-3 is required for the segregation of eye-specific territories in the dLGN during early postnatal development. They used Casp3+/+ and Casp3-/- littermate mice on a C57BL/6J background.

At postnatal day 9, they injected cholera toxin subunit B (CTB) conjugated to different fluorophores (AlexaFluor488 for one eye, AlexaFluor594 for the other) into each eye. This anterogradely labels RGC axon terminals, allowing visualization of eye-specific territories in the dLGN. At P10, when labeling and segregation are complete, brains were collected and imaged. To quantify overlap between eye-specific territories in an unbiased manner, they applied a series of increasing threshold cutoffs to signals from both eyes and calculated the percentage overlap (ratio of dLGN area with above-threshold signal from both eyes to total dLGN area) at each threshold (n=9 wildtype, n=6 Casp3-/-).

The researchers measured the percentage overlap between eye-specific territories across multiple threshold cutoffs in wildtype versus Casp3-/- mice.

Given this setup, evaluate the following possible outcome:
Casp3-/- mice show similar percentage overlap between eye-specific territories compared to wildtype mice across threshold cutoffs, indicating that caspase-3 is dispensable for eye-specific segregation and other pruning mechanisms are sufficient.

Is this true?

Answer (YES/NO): NO